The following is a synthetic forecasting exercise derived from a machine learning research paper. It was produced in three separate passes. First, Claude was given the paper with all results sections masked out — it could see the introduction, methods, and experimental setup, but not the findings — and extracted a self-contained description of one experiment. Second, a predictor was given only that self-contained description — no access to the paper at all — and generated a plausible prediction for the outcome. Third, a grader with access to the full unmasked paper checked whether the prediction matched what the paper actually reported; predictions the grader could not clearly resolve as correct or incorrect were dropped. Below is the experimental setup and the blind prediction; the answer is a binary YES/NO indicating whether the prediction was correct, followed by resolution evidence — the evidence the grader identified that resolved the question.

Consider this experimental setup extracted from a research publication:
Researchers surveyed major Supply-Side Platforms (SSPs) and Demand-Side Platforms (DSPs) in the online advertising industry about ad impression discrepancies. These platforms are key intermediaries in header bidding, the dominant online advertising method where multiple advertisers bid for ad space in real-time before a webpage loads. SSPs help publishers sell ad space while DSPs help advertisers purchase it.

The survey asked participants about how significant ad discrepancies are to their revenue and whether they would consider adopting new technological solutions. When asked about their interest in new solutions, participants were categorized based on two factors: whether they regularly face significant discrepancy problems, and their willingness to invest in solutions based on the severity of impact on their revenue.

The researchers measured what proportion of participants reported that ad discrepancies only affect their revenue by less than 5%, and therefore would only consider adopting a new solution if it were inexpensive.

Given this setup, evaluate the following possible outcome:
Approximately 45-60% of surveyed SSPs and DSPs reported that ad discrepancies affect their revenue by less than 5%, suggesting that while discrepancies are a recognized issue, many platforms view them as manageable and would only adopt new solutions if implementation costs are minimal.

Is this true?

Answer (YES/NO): NO